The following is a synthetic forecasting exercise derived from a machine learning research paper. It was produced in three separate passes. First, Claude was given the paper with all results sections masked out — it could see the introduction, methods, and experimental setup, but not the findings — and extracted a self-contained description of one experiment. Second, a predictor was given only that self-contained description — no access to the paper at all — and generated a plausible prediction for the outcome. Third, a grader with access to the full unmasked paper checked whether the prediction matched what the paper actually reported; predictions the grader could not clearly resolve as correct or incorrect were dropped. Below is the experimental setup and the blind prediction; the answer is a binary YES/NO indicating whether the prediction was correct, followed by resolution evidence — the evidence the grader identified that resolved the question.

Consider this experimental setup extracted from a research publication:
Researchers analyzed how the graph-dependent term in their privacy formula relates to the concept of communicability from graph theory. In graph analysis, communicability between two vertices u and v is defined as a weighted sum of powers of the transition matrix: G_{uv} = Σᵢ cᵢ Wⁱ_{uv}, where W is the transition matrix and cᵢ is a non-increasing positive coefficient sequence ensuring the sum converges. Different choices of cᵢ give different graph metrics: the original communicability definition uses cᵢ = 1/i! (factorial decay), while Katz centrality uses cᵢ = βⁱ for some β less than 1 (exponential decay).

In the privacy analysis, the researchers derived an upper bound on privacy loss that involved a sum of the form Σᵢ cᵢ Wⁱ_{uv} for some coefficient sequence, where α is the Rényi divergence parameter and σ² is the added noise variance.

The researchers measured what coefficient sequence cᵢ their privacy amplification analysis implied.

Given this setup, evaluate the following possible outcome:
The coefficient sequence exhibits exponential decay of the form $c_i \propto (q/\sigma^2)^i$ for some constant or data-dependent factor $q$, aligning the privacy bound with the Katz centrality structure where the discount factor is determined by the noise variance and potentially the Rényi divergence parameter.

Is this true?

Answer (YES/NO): NO